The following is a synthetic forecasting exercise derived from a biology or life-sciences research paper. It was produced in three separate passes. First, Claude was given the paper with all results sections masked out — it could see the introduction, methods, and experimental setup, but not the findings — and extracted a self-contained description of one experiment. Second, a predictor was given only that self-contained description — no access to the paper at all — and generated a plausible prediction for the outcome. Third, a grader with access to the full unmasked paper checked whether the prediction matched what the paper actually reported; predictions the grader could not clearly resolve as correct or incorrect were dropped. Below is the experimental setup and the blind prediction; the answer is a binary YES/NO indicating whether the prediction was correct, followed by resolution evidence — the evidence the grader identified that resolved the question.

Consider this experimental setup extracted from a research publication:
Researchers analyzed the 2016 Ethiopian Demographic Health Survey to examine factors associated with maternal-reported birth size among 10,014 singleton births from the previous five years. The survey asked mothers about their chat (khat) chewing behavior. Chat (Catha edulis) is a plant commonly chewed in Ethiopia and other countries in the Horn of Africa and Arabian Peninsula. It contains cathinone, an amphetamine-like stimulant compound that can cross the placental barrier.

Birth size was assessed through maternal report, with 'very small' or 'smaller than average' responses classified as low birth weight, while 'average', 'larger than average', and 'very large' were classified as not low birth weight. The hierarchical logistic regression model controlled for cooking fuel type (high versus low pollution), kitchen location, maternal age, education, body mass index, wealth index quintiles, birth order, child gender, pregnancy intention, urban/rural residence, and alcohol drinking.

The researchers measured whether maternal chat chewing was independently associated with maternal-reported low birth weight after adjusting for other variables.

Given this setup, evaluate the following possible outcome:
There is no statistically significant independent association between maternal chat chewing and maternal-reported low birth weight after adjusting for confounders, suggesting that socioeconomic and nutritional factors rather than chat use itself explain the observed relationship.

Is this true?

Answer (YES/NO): NO